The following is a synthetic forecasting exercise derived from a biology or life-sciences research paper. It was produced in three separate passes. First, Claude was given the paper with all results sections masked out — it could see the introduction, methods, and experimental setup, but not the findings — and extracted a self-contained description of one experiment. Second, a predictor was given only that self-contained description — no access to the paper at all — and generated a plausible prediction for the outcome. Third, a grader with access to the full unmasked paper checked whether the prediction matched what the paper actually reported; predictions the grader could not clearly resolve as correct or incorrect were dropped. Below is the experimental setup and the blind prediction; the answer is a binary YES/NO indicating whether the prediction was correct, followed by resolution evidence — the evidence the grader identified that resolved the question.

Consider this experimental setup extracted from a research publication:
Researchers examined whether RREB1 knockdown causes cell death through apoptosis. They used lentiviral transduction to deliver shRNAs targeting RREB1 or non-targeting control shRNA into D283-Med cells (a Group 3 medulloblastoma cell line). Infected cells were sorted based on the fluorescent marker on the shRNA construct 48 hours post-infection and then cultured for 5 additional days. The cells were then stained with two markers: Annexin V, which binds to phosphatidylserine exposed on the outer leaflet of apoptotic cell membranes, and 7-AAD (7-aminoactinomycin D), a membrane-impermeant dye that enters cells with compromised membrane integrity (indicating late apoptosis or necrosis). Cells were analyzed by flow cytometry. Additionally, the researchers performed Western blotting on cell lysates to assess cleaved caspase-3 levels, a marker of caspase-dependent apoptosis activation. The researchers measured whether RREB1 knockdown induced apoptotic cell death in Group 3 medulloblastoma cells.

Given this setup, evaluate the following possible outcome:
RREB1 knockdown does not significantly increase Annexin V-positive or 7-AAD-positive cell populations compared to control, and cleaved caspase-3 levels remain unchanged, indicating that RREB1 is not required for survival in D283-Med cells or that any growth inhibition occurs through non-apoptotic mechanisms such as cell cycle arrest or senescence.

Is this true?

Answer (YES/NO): NO